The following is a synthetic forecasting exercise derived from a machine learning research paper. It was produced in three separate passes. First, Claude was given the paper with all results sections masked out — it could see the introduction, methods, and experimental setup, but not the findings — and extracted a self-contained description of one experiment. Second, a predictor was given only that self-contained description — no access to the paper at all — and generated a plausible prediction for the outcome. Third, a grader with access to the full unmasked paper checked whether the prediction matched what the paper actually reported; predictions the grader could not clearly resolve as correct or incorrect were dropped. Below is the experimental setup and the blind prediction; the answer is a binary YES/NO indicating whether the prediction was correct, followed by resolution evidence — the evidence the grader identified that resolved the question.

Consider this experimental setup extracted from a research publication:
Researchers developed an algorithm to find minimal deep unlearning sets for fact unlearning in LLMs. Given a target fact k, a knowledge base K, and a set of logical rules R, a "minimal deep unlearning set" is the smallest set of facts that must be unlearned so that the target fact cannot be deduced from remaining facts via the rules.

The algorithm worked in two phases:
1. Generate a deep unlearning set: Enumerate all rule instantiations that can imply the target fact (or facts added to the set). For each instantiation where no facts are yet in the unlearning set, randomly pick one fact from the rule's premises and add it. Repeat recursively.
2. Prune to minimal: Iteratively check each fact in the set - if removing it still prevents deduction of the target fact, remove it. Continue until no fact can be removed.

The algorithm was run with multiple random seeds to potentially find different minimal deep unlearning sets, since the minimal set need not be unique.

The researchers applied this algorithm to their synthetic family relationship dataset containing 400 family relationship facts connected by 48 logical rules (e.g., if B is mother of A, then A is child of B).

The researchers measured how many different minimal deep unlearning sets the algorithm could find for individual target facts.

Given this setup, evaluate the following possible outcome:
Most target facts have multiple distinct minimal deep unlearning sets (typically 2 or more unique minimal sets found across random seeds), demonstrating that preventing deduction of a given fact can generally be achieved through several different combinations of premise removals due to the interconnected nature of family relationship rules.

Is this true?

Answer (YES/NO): YES